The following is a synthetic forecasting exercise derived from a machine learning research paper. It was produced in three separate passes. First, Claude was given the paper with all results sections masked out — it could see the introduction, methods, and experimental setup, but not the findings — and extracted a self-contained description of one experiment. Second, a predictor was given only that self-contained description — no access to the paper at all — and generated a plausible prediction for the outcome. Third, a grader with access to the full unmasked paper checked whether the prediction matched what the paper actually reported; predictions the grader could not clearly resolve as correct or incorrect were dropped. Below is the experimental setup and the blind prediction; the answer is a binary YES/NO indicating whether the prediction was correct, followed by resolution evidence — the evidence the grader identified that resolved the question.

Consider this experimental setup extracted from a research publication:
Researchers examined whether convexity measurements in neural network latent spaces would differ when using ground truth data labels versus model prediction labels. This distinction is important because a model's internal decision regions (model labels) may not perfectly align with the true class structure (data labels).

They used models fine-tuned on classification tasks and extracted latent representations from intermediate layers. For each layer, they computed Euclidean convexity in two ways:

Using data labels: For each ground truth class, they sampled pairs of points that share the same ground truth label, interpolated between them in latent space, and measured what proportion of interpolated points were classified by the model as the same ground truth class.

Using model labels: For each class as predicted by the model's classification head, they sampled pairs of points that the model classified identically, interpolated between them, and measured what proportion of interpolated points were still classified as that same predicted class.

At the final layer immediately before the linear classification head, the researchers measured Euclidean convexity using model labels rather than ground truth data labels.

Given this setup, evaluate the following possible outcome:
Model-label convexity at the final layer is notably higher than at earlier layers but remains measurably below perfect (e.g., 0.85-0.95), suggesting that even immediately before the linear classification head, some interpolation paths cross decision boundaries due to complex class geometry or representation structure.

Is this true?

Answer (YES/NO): NO